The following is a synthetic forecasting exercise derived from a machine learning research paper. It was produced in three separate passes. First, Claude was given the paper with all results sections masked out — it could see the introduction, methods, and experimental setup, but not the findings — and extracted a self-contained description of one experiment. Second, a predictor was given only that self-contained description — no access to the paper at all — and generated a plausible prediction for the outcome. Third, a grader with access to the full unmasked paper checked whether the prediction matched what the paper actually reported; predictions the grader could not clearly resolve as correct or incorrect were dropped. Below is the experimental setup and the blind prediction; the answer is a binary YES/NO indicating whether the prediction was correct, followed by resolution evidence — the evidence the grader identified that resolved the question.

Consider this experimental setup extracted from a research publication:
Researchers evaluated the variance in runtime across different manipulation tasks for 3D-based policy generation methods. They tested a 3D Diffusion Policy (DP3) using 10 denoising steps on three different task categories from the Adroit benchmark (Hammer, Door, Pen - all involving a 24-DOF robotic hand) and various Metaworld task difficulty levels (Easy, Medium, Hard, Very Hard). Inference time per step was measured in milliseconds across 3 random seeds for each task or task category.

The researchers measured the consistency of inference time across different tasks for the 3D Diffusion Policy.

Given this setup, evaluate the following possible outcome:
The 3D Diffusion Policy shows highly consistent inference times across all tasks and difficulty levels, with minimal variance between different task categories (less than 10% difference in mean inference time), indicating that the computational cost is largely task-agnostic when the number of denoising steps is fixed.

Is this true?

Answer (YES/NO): YES